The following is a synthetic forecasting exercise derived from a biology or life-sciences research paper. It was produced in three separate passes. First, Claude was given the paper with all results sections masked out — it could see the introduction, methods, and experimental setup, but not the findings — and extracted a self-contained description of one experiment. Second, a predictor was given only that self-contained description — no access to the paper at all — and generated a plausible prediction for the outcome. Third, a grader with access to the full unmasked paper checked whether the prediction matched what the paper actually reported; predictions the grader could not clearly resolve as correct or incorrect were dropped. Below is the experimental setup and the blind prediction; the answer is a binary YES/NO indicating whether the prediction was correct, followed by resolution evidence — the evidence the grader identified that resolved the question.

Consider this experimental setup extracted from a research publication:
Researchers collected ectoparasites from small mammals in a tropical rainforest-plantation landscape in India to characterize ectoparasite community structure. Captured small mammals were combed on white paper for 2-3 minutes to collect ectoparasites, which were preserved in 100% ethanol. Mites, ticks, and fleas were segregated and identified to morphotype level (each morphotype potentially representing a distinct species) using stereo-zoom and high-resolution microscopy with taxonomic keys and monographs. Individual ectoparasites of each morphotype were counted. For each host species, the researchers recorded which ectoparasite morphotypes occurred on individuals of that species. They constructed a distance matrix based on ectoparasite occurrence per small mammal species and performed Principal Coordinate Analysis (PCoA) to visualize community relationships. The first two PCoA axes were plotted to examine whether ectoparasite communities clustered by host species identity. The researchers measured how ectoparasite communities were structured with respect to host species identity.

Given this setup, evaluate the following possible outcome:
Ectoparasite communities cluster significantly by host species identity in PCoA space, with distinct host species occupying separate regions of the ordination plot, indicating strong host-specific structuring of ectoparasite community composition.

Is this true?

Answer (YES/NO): NO